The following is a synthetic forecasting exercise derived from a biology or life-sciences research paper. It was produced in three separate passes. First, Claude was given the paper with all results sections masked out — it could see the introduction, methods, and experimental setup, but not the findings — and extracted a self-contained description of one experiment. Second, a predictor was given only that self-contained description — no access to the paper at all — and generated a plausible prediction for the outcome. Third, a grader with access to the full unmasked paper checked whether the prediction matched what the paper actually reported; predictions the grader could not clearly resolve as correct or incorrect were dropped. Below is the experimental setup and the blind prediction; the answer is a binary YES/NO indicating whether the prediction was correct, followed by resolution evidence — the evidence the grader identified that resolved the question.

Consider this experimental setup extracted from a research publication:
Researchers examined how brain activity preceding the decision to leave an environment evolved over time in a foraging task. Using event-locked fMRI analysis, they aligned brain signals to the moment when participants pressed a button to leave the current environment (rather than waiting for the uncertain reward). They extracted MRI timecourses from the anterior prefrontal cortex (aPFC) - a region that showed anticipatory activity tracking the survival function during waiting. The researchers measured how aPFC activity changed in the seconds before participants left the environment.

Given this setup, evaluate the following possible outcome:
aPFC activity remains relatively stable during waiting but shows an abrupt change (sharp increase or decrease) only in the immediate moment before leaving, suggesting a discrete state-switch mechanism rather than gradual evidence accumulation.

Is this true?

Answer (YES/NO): NO